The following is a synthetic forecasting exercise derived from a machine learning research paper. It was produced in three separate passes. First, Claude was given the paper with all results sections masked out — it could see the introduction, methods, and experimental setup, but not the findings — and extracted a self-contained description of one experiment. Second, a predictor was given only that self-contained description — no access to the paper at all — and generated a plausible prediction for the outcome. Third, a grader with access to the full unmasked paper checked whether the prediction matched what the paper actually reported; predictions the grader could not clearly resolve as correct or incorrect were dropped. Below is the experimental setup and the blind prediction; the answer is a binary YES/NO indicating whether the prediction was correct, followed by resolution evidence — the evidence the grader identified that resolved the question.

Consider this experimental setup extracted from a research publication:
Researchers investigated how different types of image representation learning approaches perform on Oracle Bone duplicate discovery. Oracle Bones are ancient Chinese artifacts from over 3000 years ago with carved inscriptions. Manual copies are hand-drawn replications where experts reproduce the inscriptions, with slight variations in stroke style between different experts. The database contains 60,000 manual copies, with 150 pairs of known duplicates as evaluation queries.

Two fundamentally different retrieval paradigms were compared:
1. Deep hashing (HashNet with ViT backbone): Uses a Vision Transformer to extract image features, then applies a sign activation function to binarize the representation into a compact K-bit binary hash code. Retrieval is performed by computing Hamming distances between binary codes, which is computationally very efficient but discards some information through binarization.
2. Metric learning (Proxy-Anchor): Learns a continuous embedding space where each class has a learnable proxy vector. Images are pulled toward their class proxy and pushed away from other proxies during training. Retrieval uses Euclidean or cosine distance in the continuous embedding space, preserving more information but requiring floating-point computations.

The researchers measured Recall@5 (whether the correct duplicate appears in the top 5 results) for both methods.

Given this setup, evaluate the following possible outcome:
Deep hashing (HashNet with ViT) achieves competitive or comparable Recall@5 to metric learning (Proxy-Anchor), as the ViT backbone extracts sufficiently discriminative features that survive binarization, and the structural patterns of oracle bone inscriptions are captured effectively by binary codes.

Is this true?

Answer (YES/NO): NO